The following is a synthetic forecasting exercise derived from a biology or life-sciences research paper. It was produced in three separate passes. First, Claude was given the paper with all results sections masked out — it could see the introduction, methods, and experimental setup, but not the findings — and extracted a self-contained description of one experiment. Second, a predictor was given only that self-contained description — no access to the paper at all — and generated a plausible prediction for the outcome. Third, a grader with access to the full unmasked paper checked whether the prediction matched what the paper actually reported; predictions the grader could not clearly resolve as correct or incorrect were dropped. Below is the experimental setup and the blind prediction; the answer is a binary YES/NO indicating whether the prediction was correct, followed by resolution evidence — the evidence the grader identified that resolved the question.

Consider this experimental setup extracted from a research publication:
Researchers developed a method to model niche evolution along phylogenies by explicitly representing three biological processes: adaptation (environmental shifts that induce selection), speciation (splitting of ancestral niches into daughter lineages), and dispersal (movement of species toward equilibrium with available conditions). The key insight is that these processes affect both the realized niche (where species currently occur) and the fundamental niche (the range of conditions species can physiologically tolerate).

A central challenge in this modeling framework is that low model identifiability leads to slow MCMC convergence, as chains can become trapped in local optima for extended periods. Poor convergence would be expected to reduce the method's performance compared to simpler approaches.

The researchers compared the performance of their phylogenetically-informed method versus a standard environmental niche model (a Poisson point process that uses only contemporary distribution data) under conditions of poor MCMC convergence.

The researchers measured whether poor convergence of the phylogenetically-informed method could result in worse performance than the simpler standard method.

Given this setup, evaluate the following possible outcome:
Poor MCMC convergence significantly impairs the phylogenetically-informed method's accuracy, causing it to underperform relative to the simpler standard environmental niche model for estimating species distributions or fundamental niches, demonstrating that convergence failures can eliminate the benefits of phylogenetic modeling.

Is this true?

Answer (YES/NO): YES